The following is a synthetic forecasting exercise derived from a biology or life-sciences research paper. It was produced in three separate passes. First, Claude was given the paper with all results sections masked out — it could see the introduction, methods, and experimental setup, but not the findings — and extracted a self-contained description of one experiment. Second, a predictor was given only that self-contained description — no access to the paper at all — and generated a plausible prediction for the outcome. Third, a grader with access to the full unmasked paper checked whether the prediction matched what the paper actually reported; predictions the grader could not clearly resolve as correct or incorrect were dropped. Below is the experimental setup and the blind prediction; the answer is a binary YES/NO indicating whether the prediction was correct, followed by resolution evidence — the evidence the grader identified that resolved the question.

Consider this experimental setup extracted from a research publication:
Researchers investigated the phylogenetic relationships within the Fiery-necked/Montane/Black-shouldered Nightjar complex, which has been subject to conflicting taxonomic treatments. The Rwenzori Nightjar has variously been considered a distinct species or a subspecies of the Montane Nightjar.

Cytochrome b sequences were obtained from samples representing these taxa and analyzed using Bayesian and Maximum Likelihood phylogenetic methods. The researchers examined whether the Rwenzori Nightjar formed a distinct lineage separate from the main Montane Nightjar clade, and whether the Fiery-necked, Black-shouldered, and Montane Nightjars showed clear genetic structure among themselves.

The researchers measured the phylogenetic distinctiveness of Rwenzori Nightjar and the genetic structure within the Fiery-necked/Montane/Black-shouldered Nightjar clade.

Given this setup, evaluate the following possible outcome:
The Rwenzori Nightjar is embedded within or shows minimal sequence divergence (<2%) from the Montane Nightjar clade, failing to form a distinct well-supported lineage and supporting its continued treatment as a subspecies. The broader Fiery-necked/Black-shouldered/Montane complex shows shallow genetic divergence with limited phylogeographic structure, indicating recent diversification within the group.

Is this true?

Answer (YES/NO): NO